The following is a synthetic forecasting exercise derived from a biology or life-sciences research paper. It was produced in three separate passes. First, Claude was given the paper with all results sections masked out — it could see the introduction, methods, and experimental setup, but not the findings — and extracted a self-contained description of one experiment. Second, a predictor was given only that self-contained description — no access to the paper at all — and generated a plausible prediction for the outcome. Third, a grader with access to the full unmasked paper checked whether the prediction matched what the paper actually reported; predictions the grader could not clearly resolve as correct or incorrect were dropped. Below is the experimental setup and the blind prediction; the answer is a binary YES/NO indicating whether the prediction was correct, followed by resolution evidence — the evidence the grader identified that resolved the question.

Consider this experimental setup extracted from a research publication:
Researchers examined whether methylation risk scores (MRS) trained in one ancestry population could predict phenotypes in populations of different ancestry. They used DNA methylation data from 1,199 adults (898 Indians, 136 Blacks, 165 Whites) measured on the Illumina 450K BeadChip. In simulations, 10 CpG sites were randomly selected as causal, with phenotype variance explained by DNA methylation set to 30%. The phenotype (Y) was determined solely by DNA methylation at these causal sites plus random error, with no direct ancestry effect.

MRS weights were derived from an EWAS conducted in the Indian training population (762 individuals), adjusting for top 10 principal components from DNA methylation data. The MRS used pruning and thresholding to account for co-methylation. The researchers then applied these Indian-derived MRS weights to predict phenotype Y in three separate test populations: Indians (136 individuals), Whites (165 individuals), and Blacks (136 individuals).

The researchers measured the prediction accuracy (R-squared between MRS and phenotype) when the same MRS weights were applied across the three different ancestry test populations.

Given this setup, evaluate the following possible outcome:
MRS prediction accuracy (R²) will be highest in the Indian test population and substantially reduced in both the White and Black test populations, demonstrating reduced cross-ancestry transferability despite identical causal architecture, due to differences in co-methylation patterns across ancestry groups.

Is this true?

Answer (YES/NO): NO